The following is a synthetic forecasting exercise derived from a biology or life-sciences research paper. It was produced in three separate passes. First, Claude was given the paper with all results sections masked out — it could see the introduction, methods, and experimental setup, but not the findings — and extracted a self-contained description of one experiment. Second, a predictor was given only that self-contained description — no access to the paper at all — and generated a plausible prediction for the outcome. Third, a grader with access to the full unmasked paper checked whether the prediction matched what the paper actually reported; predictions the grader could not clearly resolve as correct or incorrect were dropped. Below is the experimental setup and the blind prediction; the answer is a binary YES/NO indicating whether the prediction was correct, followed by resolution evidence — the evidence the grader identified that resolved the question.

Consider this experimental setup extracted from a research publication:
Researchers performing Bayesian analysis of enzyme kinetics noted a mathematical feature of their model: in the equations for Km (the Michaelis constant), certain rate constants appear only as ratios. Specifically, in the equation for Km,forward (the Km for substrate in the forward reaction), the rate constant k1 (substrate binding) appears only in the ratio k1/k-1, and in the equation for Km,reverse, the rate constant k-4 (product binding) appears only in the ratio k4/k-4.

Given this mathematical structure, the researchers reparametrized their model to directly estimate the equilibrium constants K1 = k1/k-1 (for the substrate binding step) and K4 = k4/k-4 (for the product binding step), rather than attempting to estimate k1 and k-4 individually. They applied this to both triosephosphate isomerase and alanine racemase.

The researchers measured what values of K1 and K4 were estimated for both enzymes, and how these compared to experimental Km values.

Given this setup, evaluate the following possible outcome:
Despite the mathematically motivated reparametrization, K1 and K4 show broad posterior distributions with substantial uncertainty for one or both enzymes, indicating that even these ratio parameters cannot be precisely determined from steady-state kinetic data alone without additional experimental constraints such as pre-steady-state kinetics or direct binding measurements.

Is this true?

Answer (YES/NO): NO